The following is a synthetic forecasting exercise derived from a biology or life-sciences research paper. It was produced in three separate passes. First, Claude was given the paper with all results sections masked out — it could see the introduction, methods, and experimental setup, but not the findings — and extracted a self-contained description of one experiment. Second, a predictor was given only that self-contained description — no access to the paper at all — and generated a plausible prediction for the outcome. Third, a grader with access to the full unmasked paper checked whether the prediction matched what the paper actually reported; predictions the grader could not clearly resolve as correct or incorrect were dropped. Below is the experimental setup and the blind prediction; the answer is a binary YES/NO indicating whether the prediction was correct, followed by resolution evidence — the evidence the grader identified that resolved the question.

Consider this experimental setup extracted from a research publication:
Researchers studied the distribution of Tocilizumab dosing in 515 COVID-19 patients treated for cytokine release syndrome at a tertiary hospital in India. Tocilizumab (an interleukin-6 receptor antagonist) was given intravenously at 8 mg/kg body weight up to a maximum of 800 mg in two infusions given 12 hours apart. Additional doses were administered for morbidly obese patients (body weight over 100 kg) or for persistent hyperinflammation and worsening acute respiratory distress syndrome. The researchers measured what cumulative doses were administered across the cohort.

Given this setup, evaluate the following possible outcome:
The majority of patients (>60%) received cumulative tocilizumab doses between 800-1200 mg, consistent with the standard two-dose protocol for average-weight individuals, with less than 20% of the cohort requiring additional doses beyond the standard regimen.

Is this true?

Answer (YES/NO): NO